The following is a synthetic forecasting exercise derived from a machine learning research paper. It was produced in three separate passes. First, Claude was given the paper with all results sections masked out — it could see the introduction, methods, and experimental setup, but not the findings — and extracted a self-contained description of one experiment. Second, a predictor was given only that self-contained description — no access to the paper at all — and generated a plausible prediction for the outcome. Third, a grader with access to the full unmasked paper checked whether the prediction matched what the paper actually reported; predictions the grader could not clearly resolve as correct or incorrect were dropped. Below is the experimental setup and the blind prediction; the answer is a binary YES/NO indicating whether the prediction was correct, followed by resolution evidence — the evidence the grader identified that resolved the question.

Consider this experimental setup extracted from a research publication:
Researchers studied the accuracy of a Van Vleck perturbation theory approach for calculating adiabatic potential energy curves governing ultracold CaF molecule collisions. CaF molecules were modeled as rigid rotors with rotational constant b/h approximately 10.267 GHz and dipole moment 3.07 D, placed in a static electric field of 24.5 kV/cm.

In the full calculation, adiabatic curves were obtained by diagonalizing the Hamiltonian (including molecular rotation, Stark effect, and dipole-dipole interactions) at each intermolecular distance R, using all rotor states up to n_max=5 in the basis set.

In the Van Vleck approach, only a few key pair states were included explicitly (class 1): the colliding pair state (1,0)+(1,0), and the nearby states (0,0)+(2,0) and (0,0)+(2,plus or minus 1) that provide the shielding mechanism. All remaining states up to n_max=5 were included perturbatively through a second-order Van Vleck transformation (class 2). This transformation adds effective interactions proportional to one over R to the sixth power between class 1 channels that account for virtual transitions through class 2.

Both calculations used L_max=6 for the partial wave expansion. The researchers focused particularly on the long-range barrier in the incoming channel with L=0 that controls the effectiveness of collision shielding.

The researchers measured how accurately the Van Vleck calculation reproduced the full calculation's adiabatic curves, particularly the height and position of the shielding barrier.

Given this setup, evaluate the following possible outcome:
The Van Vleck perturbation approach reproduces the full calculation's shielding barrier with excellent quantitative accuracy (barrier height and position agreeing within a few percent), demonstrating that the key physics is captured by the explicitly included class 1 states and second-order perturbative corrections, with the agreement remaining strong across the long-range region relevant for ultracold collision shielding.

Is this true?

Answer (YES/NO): YES